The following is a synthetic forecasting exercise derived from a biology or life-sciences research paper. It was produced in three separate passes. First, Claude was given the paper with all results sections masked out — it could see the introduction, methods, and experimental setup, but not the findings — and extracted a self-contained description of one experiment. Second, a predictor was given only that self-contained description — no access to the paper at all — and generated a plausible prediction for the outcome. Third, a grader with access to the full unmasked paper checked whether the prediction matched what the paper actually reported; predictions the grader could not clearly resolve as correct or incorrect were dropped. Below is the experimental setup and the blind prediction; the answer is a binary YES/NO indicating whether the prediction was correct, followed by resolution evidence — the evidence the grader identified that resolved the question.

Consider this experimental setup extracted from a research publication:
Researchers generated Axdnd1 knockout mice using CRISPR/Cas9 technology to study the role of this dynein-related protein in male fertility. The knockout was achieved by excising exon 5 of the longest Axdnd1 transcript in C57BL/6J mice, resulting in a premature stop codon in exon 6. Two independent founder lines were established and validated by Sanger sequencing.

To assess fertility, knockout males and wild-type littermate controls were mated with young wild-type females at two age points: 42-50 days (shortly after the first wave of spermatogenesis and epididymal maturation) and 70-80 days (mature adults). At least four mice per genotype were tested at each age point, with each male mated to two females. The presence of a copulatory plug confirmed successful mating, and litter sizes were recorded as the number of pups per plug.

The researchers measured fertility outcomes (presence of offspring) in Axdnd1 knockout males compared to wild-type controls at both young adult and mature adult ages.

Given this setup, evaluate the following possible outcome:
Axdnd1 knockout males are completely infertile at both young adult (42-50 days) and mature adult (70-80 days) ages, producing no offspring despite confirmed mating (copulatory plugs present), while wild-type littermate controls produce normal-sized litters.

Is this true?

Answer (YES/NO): YES